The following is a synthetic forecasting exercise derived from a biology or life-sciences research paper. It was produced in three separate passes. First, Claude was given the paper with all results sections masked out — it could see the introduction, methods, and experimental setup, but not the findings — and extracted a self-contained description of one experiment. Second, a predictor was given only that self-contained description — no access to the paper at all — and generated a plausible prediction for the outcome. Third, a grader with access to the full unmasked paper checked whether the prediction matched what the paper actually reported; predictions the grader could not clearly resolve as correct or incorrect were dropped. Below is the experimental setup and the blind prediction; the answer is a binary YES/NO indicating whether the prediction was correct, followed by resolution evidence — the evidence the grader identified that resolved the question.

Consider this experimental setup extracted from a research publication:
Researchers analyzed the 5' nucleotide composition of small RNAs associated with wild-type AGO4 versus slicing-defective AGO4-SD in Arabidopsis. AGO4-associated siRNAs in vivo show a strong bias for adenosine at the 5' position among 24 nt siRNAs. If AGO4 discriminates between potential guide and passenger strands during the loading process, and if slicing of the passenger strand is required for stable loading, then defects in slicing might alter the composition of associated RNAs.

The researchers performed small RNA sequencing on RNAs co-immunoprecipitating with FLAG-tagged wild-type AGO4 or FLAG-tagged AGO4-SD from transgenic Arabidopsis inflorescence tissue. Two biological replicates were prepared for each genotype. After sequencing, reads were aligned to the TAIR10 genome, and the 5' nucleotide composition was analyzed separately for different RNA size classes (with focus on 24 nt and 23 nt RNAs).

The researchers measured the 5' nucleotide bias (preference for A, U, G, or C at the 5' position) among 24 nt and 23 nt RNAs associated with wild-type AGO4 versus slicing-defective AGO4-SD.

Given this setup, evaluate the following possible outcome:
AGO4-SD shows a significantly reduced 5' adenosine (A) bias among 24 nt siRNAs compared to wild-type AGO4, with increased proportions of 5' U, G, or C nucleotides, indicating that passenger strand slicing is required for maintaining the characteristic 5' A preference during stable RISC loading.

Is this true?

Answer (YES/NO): NO